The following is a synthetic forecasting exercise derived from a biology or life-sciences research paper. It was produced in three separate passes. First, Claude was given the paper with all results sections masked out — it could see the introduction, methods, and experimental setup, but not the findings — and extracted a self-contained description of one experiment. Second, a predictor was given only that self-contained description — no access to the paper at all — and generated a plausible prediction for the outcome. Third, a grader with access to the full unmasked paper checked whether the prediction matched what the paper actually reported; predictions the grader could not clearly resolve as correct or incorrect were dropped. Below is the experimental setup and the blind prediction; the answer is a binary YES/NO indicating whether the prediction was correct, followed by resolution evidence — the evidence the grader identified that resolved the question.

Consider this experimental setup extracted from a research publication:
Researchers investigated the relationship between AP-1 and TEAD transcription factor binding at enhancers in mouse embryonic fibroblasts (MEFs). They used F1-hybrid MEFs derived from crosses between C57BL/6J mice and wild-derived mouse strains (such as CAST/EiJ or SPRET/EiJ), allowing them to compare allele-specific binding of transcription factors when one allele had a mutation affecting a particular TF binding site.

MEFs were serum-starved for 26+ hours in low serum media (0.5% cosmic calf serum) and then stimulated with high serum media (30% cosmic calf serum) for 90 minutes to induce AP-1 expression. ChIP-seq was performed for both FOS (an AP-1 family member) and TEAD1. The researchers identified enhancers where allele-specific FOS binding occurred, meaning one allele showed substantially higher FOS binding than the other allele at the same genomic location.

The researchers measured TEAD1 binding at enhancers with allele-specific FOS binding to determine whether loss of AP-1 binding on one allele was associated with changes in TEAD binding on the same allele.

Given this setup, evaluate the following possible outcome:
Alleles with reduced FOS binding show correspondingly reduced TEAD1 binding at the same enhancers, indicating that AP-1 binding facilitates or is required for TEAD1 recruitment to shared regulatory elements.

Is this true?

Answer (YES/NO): YES